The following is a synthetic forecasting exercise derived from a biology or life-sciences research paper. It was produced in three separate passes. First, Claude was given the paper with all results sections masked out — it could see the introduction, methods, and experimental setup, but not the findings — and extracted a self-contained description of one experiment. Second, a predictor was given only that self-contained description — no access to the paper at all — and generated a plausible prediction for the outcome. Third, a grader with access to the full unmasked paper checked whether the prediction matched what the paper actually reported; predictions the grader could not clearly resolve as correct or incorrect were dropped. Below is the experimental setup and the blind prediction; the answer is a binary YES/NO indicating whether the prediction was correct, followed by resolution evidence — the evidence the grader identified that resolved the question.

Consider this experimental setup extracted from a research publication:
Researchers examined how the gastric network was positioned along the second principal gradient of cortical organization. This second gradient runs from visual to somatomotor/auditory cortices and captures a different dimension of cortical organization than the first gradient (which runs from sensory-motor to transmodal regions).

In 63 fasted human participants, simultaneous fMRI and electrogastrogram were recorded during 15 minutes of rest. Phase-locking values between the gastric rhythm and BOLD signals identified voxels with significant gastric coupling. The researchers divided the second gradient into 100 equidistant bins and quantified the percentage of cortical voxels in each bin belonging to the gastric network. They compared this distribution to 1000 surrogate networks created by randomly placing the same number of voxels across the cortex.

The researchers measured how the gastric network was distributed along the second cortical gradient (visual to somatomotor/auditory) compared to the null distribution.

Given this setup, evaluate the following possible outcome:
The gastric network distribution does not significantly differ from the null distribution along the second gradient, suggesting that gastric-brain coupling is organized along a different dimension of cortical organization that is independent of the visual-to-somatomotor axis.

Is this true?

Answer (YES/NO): NO